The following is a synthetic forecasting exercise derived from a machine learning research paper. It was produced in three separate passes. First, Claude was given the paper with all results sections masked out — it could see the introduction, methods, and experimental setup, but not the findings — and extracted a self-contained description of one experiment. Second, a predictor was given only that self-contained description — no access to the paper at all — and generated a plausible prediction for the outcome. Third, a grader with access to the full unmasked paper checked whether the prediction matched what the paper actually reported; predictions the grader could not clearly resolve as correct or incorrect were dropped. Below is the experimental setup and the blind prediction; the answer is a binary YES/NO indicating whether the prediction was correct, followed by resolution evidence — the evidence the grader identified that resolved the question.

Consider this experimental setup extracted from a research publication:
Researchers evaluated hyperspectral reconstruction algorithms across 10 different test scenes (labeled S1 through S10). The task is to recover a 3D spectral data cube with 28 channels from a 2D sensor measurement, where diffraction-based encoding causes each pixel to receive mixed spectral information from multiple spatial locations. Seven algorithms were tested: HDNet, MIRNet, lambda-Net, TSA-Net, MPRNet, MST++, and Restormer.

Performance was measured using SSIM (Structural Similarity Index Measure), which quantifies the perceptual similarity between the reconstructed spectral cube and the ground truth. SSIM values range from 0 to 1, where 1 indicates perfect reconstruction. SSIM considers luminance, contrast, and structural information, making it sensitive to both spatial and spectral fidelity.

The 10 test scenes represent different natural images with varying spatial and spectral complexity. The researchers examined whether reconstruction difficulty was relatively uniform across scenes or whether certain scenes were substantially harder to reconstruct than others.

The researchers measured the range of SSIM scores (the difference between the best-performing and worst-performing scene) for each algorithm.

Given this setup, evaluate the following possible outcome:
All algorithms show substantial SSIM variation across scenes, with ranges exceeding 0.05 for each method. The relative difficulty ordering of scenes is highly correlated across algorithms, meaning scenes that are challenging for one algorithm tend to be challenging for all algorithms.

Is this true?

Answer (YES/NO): YES